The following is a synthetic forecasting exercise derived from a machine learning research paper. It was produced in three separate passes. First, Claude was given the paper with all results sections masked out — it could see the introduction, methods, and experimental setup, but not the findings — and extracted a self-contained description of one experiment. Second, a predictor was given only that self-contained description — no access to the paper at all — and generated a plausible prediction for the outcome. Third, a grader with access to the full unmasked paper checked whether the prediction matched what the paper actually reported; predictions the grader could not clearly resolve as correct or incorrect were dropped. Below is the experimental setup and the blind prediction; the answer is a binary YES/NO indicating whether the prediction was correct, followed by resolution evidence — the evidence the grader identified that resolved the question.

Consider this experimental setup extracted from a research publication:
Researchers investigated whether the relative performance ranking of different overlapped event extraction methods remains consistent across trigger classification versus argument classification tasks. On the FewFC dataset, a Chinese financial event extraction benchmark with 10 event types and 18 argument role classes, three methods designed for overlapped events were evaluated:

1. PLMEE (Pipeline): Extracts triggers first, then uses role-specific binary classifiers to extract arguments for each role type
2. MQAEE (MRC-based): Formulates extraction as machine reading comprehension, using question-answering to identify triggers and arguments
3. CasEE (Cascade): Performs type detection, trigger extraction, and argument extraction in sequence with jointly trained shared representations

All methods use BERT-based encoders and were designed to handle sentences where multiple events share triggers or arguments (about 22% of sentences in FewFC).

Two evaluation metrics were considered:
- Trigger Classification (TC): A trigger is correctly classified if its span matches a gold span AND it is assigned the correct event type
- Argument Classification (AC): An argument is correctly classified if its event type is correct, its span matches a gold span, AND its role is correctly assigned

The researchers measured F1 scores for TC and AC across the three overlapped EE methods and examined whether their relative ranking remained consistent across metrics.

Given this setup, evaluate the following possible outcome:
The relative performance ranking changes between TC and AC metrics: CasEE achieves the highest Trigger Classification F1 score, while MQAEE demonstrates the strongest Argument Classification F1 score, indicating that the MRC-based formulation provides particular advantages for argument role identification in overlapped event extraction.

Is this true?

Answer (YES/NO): NO